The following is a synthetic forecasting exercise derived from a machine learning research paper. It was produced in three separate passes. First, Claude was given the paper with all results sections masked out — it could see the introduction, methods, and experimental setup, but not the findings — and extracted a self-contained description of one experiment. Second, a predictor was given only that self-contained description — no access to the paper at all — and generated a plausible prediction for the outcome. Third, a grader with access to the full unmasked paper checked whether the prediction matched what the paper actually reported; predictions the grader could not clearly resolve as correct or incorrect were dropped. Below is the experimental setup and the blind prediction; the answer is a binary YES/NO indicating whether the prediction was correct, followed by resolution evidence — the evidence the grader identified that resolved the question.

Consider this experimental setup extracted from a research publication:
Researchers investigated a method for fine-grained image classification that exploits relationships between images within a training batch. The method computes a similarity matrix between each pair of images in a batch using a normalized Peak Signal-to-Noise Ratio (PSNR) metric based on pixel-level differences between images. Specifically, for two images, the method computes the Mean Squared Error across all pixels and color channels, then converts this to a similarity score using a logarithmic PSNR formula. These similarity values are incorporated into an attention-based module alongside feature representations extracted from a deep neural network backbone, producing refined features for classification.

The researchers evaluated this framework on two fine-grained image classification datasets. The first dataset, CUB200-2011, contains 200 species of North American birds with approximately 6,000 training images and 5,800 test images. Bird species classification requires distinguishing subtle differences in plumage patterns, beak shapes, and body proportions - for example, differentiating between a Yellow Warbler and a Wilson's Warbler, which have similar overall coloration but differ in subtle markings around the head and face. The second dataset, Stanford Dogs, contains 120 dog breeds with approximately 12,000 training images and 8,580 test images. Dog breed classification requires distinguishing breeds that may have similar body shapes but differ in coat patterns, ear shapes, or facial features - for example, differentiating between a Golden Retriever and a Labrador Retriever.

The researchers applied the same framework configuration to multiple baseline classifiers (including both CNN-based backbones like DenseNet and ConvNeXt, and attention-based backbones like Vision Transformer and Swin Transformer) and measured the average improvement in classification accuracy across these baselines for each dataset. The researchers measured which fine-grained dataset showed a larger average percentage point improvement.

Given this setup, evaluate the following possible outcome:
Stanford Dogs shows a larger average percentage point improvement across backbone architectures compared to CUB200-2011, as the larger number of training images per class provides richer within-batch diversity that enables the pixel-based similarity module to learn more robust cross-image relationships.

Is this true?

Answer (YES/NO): NO